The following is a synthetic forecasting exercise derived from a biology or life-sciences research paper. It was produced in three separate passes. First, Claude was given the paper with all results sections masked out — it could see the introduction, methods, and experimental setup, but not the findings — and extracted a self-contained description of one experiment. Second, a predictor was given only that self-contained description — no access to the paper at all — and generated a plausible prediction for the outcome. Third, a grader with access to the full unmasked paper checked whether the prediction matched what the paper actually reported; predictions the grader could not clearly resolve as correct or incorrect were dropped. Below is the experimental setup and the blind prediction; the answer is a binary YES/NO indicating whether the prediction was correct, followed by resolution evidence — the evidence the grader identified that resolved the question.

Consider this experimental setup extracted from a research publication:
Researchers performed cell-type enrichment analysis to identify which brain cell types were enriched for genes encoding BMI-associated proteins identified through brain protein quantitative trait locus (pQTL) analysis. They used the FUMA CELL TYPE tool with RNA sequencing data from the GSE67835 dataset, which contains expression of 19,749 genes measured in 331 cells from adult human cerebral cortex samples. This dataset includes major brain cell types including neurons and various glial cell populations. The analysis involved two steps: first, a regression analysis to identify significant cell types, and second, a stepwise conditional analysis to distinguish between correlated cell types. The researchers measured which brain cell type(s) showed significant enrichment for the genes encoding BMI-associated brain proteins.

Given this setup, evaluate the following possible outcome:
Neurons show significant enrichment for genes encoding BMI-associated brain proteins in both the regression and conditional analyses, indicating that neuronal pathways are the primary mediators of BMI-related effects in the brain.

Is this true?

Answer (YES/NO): NO